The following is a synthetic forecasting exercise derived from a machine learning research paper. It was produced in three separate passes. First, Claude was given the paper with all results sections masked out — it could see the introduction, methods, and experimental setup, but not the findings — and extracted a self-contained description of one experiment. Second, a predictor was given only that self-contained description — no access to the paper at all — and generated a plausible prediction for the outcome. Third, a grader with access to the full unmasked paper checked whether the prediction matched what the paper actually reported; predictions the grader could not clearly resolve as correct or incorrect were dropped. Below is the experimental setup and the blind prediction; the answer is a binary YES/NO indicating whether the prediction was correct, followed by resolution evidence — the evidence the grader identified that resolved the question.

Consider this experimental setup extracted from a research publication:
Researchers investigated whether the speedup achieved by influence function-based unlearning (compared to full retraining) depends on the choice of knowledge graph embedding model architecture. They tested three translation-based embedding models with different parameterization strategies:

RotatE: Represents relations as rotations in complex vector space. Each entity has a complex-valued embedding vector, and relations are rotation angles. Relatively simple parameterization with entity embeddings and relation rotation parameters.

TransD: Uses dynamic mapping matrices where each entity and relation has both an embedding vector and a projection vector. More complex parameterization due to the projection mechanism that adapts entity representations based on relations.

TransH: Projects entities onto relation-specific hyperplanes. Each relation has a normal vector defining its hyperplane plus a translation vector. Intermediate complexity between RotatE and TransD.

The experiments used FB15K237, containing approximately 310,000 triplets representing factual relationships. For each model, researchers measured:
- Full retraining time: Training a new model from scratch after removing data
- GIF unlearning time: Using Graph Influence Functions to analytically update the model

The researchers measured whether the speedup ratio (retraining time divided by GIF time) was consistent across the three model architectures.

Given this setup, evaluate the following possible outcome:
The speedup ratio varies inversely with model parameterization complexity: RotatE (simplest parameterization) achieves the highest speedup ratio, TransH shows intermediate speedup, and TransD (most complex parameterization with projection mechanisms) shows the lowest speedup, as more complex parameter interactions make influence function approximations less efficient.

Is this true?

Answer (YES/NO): NO